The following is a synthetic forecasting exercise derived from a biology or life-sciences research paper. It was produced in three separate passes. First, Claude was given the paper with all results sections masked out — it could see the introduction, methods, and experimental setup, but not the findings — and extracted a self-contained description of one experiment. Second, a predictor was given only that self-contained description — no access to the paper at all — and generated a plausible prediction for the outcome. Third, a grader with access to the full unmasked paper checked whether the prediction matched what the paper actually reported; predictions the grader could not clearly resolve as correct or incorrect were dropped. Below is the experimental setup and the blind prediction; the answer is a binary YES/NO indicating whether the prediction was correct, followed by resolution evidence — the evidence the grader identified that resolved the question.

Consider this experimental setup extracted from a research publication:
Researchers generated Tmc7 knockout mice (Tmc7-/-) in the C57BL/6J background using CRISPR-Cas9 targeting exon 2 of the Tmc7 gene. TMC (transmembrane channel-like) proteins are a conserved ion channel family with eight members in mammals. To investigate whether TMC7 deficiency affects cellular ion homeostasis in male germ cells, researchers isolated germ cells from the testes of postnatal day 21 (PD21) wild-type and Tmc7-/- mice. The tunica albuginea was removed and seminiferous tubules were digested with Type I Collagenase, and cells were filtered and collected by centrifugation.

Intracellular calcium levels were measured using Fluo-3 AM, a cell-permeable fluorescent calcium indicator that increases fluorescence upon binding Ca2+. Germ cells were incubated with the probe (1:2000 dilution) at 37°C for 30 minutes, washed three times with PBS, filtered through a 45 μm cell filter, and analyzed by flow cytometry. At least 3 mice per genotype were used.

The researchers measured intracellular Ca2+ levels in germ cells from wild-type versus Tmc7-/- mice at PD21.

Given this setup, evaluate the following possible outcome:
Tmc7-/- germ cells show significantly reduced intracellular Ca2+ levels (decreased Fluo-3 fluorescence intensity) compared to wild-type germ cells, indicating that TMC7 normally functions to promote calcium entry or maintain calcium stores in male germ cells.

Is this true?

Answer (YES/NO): YES